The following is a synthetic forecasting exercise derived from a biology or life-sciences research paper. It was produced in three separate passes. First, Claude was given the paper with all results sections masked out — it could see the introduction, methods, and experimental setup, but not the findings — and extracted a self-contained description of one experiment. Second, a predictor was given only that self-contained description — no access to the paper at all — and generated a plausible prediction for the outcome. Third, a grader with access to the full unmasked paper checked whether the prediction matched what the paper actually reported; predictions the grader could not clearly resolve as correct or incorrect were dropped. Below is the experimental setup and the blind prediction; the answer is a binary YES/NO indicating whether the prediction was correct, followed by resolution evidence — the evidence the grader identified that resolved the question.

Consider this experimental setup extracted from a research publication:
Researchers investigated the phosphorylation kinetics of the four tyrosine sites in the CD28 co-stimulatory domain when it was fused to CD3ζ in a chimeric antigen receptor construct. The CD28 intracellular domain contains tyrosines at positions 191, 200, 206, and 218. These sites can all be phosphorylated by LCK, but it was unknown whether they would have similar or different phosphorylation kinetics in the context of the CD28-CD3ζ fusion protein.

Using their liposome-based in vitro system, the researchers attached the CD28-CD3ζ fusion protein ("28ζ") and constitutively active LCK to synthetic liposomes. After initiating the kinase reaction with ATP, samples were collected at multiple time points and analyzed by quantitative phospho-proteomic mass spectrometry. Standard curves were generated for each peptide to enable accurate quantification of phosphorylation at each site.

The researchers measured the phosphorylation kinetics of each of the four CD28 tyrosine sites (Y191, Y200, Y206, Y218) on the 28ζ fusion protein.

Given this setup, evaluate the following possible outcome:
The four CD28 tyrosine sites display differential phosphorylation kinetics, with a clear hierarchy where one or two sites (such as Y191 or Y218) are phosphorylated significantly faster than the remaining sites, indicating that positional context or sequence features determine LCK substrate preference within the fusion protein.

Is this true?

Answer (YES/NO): NO